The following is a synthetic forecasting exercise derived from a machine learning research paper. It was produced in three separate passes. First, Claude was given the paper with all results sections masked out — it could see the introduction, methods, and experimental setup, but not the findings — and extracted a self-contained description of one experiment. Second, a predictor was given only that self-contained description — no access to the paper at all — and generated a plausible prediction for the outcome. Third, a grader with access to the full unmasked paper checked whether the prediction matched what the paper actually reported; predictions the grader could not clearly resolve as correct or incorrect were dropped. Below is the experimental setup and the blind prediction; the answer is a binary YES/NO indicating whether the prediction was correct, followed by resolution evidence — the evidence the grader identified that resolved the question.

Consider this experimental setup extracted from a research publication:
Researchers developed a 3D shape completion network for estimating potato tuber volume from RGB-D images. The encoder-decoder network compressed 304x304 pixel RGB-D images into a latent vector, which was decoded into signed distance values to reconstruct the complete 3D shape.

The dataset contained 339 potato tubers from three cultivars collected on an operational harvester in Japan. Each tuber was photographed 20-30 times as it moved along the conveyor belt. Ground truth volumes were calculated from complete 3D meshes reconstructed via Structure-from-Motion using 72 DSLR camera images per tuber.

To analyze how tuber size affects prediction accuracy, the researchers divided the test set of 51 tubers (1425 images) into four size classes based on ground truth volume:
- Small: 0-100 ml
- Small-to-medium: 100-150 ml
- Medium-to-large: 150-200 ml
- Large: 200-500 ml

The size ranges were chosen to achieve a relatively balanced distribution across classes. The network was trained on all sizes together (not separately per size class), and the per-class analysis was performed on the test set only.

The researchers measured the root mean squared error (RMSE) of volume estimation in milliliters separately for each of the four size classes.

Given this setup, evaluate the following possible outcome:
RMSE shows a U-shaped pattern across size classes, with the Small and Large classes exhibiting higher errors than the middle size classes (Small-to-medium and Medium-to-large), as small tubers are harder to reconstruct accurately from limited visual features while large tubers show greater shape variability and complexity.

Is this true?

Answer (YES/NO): NO